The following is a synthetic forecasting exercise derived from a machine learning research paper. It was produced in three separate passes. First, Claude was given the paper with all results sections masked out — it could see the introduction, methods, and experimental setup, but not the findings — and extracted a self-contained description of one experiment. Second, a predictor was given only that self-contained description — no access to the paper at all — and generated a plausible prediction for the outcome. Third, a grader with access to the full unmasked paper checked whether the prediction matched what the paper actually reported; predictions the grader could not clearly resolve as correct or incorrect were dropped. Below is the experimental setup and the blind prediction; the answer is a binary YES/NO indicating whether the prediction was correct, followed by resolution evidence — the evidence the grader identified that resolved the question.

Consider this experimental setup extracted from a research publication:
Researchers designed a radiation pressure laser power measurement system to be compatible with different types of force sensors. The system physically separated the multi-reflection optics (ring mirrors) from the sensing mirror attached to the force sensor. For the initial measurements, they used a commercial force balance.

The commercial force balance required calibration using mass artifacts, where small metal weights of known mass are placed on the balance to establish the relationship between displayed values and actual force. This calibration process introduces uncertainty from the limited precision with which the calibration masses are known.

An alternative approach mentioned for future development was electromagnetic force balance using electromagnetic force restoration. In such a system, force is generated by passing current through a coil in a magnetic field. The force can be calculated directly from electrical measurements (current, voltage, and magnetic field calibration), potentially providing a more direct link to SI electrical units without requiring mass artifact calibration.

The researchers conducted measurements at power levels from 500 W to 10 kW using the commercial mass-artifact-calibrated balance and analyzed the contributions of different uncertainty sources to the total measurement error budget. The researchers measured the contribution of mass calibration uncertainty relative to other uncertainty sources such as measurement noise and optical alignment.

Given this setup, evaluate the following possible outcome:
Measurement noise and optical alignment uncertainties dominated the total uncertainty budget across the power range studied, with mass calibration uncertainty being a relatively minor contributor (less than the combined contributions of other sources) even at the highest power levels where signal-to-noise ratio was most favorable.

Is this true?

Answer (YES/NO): YES